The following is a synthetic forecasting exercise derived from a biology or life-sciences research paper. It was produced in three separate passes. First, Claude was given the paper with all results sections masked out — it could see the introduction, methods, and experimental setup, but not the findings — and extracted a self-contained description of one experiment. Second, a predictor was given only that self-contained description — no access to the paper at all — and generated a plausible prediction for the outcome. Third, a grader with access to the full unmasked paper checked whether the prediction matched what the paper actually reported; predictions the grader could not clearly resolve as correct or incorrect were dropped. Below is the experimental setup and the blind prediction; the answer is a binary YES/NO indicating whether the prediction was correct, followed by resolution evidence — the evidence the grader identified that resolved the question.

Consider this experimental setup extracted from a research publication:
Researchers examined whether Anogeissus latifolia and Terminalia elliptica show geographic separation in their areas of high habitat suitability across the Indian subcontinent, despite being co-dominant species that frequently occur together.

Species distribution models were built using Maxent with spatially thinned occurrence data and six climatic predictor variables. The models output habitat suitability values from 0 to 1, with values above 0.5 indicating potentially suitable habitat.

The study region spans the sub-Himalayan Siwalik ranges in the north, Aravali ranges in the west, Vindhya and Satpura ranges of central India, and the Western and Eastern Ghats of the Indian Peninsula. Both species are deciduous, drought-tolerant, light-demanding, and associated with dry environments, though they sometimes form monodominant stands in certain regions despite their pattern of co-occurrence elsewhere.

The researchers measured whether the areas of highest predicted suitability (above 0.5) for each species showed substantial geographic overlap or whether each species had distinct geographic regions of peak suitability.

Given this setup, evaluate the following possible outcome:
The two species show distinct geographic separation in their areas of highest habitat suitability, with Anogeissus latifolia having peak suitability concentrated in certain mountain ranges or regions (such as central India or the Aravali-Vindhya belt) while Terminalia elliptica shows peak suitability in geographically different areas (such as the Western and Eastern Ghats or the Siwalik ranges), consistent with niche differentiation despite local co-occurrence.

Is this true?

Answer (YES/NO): NO